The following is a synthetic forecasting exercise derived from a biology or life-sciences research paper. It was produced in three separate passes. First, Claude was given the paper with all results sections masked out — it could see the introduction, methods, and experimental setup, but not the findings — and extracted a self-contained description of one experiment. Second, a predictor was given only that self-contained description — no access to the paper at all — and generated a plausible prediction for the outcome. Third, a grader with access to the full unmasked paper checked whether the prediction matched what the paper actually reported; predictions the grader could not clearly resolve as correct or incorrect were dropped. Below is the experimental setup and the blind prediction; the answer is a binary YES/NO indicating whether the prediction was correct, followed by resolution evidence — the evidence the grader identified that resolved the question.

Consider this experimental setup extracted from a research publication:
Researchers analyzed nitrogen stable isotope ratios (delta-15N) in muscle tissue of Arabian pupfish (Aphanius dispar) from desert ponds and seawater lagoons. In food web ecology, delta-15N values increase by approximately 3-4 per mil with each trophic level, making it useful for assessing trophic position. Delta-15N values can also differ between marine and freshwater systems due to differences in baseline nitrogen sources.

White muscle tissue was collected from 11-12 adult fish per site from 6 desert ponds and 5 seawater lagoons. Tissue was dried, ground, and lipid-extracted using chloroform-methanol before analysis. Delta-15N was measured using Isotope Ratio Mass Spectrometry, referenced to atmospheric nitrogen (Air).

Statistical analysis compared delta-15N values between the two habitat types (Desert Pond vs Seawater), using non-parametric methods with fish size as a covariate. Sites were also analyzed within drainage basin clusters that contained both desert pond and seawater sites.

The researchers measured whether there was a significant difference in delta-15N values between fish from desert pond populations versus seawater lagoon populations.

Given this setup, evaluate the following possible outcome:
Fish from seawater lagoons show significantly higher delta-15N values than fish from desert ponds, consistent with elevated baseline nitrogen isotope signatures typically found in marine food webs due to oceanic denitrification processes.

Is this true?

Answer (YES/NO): NO